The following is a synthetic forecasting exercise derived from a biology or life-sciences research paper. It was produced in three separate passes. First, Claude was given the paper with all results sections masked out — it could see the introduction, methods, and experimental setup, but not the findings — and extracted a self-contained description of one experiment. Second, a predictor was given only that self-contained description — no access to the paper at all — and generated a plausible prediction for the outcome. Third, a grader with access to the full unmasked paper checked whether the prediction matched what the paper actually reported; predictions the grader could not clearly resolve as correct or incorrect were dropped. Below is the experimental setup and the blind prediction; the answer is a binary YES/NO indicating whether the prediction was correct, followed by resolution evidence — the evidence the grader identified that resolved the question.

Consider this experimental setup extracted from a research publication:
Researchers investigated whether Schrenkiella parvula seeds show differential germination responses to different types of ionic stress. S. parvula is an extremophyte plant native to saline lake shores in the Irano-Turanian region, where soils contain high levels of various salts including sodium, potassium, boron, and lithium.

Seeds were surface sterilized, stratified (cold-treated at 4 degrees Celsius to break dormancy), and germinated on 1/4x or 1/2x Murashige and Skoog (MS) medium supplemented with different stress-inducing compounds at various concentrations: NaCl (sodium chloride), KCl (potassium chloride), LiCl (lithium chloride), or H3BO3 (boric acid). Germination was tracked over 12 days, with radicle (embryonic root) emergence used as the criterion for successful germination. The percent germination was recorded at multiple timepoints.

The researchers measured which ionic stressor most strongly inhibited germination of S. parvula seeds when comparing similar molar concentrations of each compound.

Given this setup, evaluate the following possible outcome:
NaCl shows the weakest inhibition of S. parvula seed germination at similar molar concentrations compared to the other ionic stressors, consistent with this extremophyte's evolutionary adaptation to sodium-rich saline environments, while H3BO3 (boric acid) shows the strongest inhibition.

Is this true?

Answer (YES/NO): NO